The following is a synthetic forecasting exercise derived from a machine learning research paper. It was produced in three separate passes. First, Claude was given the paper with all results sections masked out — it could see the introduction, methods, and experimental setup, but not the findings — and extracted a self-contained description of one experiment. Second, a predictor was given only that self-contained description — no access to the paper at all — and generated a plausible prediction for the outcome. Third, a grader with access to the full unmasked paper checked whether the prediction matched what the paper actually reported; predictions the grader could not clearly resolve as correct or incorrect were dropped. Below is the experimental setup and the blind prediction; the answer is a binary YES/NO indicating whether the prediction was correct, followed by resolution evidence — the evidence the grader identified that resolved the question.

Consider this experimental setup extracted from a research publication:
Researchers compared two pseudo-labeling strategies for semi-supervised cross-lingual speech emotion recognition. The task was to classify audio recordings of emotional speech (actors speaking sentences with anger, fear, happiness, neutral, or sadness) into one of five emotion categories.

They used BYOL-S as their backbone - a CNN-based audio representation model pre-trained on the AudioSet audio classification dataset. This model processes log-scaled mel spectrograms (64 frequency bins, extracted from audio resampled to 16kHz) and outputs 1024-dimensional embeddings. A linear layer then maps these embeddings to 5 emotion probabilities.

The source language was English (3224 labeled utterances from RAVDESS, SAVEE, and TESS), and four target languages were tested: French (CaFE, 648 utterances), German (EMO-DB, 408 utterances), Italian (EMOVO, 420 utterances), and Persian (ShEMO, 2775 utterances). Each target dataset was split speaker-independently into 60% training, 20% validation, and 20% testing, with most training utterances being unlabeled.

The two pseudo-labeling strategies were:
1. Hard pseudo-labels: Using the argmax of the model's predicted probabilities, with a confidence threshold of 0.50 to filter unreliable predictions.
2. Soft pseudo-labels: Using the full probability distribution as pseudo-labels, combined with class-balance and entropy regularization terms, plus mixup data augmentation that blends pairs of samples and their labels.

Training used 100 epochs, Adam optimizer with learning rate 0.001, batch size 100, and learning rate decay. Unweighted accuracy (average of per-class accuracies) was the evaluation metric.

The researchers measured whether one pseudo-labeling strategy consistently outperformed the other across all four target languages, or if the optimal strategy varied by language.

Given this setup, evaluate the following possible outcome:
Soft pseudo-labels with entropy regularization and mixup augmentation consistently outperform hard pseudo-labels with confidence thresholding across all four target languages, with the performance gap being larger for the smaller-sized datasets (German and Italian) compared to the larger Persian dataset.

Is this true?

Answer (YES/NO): NO